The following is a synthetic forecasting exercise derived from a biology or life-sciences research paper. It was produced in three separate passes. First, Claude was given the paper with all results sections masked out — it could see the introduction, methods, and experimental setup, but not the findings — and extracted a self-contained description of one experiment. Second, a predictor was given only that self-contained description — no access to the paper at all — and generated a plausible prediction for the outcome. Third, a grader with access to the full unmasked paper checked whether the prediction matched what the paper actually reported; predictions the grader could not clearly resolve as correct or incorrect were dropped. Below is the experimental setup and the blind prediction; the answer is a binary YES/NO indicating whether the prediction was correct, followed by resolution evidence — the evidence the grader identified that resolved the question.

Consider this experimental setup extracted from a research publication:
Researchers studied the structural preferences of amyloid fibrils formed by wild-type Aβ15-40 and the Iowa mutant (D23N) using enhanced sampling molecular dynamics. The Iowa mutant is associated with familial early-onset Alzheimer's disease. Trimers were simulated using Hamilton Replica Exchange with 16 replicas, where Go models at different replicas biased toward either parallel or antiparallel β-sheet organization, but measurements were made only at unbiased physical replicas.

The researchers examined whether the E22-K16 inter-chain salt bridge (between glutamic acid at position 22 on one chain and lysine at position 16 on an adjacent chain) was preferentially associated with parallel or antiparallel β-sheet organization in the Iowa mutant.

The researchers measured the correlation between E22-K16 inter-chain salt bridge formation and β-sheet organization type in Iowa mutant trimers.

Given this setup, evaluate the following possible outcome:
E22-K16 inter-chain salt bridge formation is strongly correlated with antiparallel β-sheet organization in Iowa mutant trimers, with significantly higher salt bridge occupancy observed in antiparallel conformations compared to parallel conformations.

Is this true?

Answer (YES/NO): YES